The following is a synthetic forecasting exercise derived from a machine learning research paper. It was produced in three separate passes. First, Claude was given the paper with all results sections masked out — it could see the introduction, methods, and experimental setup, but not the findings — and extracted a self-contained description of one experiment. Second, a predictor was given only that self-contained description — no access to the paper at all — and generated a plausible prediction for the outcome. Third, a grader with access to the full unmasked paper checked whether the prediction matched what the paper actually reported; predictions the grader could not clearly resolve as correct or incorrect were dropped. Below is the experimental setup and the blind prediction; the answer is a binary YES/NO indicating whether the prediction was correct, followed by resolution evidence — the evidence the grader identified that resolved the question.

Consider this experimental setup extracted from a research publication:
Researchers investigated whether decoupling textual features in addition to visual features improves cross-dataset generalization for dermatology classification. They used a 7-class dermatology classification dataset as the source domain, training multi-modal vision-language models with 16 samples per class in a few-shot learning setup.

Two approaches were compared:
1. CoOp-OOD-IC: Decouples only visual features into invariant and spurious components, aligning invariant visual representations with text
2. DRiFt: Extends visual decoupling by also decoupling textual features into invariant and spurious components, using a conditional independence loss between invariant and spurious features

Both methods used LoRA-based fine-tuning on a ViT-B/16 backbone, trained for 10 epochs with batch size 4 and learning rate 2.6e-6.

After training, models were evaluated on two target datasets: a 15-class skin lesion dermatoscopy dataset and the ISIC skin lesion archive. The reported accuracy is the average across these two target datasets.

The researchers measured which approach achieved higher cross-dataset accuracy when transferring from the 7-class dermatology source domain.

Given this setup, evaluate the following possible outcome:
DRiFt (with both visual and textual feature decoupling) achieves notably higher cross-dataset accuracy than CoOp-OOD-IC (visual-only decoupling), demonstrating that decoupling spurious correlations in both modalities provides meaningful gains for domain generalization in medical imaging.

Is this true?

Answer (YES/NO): NO